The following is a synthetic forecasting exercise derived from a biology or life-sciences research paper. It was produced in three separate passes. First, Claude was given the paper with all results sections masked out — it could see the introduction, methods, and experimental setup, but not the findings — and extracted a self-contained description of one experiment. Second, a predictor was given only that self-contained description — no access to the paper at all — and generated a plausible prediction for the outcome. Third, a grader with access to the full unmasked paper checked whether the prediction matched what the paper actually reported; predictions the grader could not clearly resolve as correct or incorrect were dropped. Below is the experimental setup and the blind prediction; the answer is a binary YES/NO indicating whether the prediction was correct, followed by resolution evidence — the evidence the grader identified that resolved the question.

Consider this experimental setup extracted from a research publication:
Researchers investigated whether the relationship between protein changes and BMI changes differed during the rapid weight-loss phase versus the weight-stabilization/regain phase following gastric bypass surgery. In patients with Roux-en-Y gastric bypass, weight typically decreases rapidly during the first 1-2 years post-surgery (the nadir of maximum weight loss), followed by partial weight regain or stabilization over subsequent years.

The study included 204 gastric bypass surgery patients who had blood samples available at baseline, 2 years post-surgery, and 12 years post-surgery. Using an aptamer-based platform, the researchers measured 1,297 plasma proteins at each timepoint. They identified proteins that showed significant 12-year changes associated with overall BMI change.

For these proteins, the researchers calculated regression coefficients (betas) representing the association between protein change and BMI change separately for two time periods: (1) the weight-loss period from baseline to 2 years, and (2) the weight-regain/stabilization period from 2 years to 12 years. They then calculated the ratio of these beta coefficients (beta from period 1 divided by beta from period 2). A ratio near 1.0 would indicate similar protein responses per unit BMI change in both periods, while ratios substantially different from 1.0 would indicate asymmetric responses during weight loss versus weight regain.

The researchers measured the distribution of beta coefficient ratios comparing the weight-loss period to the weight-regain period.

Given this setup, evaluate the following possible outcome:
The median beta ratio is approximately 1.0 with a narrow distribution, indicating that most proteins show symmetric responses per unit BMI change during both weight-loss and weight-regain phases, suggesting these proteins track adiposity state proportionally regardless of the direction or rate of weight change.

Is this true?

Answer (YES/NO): YES